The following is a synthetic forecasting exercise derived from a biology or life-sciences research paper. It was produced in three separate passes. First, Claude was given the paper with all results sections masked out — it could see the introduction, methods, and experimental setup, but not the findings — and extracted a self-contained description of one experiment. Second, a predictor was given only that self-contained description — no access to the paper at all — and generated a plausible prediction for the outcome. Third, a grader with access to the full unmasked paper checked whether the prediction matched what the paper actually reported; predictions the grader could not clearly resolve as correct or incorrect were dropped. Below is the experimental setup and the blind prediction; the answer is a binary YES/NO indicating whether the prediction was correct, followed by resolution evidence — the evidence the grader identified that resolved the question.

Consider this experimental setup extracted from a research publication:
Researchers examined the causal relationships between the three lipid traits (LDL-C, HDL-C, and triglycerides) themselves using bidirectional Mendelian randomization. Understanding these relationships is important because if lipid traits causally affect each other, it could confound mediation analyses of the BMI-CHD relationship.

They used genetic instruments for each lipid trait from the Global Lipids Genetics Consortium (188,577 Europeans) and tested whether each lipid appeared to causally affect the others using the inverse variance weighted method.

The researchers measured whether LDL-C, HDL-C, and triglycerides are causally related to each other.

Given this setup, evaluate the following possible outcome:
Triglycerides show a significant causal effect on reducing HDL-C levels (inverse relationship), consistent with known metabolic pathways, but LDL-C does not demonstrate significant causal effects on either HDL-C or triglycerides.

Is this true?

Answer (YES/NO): NO